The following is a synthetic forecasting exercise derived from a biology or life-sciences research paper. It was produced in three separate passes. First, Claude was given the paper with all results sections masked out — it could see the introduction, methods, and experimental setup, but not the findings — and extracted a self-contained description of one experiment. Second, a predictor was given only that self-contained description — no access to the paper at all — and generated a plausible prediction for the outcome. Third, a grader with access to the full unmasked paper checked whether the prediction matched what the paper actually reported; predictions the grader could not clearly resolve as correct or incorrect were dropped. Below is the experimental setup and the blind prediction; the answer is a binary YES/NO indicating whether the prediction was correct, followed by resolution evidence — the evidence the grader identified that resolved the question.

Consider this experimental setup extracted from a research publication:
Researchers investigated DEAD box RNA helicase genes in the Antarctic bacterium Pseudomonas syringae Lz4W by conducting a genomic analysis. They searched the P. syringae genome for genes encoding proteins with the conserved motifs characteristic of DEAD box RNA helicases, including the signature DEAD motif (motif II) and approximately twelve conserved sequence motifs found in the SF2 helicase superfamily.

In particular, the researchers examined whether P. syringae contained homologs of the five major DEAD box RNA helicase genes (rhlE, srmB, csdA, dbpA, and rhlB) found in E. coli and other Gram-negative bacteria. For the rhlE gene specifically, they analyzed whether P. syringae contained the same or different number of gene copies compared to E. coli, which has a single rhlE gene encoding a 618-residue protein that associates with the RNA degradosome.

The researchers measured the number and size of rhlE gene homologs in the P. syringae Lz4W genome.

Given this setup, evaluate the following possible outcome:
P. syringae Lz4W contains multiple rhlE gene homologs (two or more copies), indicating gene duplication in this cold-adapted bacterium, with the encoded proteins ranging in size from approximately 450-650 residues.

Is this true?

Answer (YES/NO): YES